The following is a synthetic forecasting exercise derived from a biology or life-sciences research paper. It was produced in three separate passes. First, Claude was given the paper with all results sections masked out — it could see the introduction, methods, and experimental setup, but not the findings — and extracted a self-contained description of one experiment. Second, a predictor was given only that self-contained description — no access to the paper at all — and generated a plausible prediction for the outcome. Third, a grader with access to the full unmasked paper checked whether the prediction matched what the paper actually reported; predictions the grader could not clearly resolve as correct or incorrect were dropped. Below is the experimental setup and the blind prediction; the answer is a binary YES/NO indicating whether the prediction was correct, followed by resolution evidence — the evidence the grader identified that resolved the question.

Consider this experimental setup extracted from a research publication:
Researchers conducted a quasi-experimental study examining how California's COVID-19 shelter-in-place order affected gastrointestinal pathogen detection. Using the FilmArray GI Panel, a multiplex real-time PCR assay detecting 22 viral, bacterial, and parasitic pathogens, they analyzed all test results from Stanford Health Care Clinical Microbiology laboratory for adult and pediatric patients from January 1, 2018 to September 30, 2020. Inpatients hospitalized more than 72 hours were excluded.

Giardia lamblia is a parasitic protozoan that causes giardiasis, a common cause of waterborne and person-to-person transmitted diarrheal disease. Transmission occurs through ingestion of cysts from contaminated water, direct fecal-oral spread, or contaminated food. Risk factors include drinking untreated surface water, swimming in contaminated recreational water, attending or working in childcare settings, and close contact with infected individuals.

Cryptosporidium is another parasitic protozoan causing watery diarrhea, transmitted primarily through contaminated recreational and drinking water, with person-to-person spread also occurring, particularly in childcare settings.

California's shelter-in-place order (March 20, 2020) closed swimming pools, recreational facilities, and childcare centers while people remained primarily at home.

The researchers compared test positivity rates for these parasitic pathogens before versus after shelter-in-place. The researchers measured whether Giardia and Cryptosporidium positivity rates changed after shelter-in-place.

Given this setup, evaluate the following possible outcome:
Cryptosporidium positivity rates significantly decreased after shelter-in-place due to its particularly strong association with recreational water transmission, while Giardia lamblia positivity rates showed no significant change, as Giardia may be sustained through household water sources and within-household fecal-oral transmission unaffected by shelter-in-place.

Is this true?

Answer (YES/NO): NO